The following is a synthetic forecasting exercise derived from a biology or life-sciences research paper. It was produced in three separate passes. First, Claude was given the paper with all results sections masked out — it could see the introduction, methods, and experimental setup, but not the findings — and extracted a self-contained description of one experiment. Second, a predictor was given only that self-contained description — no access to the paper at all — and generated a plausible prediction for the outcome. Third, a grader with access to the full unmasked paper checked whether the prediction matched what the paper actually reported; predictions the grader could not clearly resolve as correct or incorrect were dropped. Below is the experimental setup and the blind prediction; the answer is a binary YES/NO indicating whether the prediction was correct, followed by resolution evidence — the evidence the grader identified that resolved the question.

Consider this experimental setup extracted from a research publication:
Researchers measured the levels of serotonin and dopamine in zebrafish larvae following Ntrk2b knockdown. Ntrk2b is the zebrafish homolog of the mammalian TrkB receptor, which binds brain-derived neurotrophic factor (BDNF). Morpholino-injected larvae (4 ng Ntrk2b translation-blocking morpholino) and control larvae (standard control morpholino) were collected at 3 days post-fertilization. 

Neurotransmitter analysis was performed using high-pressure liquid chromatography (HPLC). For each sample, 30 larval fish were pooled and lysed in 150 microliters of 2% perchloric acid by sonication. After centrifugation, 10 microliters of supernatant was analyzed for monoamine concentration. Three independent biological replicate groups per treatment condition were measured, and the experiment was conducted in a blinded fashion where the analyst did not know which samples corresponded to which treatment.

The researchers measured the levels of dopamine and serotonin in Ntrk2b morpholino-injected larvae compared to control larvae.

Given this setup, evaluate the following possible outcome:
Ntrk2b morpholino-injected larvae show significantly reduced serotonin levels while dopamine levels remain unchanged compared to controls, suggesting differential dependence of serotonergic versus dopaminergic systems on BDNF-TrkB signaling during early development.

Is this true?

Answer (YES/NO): NO